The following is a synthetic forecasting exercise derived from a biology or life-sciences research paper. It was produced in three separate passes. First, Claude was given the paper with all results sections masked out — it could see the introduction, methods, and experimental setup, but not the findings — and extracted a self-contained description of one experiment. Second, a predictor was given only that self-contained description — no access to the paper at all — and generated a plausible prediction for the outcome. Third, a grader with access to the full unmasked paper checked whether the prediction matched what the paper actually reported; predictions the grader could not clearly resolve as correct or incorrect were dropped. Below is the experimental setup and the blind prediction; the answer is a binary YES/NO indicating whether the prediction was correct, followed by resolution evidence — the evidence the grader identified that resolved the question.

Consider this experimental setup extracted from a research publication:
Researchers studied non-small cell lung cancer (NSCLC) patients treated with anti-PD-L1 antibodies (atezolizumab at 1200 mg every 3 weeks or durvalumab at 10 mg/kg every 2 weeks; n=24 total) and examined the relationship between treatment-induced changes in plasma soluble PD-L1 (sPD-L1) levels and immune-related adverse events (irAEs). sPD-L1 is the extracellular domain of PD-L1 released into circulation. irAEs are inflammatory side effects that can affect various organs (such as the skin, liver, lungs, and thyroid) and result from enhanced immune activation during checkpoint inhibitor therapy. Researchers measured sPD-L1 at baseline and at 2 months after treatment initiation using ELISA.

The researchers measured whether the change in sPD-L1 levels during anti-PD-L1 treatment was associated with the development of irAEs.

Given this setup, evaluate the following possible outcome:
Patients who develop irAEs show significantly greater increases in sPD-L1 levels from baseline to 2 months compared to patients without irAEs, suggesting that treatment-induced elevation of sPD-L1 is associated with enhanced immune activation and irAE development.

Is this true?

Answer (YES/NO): YES